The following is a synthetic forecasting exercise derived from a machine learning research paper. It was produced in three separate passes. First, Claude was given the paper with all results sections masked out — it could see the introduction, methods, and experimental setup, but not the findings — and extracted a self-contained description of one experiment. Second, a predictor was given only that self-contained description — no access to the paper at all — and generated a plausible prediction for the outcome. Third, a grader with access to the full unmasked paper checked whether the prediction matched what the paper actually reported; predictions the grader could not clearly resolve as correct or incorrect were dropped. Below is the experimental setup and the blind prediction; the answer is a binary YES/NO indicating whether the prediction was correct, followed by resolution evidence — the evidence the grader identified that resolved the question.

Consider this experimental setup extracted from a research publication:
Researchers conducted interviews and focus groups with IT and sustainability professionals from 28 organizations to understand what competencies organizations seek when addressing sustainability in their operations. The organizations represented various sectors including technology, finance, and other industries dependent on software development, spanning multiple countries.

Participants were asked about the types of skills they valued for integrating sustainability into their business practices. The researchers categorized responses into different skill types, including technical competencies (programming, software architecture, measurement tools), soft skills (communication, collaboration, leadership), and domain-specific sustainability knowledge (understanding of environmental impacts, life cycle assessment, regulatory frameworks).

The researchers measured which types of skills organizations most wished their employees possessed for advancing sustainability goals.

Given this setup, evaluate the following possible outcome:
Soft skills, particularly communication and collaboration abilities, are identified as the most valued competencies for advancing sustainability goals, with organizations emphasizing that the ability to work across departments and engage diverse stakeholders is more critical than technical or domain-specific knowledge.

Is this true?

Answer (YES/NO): NO